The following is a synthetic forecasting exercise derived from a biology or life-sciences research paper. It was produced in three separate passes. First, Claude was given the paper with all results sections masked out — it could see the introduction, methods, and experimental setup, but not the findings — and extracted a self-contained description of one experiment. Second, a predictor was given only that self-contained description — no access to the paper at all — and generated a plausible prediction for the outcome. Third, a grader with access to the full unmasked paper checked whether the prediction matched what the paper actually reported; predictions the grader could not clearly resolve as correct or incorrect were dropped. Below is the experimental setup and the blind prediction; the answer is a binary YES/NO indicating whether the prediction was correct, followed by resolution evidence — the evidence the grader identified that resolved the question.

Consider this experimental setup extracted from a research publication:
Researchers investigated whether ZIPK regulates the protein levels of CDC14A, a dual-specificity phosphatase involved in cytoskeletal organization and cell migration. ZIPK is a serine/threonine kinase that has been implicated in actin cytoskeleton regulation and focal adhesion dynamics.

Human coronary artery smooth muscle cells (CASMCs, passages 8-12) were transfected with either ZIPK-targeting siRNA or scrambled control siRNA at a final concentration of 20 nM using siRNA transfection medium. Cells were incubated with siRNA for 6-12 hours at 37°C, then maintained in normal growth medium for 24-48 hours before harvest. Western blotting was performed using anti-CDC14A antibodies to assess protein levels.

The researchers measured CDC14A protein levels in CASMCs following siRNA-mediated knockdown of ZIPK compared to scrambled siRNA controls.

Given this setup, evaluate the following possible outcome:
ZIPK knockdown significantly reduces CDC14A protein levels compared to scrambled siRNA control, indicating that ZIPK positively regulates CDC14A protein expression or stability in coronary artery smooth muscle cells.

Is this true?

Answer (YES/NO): YES